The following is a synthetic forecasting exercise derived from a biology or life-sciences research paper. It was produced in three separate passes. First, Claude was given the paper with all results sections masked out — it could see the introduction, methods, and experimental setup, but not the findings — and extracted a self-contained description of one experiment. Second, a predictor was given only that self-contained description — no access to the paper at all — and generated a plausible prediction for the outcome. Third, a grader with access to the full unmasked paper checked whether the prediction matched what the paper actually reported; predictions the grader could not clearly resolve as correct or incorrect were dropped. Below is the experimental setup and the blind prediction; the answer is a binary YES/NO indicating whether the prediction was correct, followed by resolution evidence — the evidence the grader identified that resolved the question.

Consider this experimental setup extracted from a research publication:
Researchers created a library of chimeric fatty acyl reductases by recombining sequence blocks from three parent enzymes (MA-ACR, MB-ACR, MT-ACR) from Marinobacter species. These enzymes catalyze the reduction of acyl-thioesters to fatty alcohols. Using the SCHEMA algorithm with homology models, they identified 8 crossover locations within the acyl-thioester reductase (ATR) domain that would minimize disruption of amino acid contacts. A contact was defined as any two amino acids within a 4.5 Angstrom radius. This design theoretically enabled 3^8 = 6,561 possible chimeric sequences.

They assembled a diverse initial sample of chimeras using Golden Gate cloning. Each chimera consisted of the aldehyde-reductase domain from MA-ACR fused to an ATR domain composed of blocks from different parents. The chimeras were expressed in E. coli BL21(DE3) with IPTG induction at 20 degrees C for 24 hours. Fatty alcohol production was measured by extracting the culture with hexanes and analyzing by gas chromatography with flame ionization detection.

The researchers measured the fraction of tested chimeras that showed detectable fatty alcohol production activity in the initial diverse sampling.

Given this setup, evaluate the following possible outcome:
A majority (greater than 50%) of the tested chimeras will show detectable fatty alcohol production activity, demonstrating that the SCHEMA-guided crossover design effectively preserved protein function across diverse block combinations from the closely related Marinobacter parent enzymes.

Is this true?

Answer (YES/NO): NO